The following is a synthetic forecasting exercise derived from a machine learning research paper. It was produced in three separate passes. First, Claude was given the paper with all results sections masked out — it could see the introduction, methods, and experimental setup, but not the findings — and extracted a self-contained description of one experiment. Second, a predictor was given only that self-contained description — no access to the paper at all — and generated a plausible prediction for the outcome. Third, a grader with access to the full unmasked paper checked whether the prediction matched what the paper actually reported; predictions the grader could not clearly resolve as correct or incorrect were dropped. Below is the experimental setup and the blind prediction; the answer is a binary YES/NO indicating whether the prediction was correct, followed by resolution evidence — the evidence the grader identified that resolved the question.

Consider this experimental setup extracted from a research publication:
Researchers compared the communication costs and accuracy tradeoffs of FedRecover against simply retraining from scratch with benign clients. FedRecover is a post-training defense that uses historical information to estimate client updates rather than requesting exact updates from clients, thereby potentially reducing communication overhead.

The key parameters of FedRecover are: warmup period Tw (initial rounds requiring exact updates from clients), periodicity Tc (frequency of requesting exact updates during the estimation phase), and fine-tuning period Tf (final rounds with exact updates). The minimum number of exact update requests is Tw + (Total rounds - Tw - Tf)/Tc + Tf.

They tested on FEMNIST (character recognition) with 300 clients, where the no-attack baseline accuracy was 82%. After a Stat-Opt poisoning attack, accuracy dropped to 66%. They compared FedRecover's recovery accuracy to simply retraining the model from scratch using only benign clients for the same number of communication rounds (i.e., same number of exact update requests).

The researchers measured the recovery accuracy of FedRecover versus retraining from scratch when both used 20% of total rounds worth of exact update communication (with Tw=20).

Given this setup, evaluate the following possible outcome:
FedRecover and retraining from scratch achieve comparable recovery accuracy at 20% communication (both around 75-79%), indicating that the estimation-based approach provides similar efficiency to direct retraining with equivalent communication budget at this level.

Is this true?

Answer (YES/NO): NO